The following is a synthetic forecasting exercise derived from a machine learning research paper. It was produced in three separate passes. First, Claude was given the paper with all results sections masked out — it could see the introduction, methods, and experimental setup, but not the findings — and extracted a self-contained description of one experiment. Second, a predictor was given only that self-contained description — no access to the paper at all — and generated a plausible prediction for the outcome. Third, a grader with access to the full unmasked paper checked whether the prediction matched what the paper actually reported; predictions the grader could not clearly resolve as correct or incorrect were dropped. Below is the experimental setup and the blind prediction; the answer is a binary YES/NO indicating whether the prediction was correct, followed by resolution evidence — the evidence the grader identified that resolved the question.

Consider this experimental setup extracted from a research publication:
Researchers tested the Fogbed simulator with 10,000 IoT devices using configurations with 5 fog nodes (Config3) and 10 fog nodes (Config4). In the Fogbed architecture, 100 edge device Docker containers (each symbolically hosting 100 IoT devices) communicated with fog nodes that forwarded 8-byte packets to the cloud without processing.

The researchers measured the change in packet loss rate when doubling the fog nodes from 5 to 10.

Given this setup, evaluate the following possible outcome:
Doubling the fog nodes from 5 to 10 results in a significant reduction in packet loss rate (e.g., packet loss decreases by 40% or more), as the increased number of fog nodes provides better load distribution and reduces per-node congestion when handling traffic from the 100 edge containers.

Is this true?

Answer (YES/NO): NO